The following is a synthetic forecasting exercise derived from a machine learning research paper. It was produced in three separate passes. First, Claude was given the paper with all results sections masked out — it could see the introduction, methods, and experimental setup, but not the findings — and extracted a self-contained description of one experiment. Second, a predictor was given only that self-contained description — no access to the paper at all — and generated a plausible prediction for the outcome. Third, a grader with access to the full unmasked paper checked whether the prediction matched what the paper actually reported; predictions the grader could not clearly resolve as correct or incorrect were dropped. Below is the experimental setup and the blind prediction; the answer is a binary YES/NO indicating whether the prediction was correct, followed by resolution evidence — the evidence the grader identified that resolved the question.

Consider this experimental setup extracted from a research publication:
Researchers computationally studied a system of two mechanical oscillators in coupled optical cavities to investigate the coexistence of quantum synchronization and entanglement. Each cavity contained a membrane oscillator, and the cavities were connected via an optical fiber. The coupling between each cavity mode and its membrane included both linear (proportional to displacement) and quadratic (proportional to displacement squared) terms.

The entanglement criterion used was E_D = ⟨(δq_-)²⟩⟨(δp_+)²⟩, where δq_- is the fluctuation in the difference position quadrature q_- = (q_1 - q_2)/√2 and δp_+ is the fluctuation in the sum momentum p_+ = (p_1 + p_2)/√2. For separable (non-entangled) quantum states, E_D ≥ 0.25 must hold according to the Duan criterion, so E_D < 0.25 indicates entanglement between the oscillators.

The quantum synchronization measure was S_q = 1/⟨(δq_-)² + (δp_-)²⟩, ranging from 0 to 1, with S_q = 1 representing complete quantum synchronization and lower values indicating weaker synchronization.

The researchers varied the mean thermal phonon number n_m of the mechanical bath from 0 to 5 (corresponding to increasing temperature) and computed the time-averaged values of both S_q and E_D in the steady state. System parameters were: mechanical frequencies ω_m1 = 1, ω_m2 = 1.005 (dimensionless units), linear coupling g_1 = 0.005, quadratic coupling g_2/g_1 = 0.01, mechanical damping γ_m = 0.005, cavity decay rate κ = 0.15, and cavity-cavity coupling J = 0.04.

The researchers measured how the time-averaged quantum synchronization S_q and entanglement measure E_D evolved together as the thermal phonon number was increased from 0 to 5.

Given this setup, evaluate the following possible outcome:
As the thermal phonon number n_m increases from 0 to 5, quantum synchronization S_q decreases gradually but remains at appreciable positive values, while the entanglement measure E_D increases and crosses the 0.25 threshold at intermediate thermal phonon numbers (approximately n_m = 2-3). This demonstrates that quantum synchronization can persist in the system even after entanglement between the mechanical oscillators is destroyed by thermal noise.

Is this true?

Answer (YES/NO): NO